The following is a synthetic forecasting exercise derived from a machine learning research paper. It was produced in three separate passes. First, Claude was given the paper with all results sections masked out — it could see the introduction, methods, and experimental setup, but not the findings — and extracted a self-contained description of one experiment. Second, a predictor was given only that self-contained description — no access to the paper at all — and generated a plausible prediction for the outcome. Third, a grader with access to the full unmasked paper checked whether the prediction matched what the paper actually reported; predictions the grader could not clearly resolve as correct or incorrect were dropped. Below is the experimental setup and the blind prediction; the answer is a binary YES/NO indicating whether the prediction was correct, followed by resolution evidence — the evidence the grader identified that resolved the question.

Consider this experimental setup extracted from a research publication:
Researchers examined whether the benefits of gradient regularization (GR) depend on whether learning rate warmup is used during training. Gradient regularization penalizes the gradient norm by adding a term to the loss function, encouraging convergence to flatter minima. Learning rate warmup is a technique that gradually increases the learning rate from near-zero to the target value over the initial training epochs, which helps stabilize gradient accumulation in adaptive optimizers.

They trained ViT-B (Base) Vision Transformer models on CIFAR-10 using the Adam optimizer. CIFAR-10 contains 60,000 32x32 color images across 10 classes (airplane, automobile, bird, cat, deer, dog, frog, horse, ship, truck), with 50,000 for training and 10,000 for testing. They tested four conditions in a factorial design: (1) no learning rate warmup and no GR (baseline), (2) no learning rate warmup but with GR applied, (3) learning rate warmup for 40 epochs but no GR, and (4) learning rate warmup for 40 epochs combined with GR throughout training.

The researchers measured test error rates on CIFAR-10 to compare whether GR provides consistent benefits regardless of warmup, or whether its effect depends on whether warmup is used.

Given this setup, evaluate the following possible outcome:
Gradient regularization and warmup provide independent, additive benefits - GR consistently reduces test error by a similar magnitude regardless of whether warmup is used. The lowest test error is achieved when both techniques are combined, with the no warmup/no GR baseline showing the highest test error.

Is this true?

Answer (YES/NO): NO